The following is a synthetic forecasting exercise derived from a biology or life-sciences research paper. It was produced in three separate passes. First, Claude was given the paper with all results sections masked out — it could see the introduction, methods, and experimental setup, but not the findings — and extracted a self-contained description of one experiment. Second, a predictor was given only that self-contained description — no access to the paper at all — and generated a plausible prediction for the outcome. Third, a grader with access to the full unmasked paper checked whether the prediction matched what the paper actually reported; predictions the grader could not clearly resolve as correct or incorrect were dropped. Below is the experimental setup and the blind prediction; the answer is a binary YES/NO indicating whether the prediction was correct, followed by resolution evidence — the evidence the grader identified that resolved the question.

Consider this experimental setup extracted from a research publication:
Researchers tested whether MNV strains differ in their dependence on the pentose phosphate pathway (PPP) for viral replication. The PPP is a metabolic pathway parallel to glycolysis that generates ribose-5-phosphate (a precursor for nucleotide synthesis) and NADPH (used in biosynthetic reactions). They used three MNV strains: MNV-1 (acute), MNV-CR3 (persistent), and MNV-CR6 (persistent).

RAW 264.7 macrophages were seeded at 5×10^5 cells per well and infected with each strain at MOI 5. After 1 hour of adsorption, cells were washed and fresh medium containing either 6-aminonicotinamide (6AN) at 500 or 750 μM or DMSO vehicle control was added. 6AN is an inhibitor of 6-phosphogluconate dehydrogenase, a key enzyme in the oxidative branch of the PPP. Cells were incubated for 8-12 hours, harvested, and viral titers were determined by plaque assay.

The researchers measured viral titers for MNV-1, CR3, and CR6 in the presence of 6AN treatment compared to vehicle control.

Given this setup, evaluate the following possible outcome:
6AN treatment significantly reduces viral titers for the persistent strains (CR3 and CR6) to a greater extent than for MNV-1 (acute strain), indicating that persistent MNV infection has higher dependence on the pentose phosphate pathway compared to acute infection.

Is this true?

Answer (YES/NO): NO